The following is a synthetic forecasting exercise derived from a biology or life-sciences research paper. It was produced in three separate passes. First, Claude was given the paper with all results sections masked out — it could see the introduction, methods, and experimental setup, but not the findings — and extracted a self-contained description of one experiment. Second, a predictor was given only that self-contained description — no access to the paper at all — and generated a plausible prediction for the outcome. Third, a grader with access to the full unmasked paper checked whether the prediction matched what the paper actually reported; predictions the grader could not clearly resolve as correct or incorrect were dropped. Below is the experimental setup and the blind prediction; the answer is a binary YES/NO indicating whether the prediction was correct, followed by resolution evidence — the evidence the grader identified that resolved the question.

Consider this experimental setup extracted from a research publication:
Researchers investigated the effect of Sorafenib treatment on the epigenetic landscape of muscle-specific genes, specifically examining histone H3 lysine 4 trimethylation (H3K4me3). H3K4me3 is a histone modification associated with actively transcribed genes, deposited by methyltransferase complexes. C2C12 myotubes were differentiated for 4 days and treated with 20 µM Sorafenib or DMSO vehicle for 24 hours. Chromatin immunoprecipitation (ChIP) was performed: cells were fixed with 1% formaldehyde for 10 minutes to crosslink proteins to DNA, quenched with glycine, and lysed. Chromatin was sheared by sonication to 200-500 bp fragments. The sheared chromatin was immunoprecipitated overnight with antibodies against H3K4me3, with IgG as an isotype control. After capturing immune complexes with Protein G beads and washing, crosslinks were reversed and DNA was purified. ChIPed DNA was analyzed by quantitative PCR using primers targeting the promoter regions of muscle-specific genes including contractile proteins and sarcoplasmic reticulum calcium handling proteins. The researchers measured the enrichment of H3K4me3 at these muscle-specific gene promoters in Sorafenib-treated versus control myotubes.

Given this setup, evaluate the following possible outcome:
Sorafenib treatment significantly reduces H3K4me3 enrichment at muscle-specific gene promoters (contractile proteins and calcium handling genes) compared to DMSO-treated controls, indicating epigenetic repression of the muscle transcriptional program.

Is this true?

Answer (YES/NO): YES